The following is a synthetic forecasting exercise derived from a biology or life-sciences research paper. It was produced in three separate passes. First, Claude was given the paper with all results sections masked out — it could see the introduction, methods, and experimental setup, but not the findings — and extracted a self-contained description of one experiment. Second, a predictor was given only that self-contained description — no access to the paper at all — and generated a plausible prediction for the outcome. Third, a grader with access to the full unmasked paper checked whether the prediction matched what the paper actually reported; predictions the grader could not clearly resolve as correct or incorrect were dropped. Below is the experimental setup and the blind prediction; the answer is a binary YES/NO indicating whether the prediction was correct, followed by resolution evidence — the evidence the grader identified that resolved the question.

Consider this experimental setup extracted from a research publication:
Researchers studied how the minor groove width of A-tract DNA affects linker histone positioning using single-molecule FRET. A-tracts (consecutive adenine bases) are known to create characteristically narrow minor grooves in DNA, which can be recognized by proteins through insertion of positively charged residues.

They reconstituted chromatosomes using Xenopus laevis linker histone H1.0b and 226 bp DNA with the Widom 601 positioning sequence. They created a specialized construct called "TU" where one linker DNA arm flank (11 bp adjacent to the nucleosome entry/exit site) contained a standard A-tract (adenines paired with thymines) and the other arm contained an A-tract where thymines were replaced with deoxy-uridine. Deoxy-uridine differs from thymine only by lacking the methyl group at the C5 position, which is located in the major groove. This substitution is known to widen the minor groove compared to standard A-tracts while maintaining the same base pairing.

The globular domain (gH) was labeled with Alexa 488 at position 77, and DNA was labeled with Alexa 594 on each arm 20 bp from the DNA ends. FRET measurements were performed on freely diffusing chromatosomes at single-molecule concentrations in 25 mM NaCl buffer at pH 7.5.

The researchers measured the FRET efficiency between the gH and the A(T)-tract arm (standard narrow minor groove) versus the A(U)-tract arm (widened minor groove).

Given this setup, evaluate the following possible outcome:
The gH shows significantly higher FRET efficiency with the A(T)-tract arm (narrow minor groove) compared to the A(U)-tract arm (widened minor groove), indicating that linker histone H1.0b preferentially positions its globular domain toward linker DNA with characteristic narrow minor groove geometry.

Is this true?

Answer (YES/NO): NO